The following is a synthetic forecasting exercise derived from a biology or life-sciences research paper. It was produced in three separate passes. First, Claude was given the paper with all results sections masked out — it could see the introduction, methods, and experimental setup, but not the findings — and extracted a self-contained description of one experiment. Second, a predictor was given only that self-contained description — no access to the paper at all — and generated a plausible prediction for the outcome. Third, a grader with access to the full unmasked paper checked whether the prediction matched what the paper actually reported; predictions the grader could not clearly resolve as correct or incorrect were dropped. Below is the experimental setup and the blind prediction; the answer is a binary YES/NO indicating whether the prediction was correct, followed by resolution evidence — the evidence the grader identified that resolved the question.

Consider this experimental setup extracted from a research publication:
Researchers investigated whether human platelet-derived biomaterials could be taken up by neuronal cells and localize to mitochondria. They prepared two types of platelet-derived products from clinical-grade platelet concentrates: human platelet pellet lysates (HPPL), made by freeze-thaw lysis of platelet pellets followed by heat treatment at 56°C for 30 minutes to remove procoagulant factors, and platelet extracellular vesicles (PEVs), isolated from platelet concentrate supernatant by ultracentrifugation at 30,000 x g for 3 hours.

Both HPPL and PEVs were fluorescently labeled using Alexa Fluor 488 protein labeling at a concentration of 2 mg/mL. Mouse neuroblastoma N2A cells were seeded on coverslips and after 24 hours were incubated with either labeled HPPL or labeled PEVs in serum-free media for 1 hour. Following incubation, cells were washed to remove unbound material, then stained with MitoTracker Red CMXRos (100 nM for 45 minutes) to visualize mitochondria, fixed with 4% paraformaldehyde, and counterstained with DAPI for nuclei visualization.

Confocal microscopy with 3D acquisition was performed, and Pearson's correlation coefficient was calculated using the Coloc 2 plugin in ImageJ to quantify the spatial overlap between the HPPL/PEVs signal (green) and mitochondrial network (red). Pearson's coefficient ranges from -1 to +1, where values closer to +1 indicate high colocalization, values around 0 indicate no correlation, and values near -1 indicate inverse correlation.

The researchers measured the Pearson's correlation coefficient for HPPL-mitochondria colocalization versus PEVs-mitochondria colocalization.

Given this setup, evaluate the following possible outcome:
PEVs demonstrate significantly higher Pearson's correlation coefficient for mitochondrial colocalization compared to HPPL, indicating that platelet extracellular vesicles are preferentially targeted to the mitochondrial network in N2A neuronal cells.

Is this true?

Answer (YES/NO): YES